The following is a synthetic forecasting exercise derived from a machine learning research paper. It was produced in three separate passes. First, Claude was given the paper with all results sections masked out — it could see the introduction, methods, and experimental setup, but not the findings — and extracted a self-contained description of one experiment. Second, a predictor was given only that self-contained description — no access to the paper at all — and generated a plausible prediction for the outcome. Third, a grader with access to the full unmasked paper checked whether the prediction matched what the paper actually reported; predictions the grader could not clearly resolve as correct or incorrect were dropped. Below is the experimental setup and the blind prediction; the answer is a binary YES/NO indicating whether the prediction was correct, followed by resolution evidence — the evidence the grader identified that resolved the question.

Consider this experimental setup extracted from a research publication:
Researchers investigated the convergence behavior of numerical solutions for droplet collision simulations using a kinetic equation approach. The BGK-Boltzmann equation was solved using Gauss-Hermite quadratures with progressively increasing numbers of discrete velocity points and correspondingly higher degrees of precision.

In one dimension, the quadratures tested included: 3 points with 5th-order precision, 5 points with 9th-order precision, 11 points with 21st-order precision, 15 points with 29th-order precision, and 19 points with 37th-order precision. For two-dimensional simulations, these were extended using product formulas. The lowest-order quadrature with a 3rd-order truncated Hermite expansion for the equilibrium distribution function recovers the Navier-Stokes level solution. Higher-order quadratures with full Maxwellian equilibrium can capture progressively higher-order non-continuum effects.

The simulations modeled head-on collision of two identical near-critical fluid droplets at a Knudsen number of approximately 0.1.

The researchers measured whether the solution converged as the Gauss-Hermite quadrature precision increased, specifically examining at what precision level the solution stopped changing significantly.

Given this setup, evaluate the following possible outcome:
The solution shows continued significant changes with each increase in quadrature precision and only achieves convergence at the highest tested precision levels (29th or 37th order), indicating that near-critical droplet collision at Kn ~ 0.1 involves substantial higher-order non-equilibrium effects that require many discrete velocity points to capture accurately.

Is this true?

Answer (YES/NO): NO